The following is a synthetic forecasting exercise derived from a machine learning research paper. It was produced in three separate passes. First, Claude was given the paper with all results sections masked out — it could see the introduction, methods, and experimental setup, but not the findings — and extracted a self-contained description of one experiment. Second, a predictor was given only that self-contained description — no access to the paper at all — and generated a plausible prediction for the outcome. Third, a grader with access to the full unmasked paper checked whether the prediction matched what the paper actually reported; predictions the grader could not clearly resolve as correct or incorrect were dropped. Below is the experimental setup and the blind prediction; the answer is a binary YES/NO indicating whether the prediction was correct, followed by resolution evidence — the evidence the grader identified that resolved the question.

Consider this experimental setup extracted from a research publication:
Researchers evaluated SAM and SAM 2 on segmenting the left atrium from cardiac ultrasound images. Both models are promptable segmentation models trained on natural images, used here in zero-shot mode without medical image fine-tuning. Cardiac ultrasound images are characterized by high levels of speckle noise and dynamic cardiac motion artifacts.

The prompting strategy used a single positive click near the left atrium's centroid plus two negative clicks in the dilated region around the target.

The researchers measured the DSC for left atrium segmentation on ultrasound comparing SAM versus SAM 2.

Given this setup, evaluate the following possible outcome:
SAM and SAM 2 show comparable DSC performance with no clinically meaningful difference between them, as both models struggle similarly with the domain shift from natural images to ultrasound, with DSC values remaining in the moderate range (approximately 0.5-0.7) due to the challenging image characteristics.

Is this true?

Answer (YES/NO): NO